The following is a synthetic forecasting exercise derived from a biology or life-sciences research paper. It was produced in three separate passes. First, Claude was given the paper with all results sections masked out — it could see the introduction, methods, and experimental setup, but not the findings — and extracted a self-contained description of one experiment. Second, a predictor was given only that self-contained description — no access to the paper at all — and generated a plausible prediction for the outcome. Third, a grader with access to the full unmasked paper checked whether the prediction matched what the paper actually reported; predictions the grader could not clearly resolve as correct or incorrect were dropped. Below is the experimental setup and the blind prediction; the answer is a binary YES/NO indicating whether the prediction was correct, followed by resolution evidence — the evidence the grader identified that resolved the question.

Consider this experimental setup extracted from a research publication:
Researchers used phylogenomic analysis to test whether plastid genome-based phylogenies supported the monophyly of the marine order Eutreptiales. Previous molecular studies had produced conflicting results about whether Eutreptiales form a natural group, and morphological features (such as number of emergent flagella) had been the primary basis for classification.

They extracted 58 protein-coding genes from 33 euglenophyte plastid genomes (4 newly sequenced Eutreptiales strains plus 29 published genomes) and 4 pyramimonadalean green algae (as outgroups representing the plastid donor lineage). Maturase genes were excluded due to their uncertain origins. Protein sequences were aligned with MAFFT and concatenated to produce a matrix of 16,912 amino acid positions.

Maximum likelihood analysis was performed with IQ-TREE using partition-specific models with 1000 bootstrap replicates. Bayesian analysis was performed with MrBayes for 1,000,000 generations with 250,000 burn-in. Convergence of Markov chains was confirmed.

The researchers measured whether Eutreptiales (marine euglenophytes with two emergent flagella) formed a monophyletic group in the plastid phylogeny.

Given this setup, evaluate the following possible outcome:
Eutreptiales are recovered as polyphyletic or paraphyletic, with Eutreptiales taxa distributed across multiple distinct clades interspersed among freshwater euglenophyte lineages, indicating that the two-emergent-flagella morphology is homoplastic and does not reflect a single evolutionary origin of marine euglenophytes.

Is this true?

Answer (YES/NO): YES